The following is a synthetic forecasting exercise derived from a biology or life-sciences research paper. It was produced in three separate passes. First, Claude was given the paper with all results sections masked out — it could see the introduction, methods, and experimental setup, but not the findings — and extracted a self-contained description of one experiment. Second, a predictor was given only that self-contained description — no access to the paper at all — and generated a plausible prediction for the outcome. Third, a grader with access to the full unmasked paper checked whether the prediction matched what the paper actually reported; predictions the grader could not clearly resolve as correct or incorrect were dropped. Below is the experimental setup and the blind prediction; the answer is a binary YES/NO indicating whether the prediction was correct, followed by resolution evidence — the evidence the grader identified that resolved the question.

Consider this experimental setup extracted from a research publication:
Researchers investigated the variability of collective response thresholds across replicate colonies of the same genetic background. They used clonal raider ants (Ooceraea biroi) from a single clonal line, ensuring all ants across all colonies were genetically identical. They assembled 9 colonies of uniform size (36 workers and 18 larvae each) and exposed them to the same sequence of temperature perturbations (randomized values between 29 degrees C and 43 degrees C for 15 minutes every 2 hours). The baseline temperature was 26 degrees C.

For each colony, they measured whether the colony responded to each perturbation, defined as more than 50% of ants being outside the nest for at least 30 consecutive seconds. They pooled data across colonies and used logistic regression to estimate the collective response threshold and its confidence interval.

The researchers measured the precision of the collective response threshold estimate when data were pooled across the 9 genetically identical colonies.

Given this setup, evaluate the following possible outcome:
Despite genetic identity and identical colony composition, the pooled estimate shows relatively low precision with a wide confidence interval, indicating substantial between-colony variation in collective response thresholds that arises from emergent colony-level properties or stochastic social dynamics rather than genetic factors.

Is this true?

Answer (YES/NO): NO